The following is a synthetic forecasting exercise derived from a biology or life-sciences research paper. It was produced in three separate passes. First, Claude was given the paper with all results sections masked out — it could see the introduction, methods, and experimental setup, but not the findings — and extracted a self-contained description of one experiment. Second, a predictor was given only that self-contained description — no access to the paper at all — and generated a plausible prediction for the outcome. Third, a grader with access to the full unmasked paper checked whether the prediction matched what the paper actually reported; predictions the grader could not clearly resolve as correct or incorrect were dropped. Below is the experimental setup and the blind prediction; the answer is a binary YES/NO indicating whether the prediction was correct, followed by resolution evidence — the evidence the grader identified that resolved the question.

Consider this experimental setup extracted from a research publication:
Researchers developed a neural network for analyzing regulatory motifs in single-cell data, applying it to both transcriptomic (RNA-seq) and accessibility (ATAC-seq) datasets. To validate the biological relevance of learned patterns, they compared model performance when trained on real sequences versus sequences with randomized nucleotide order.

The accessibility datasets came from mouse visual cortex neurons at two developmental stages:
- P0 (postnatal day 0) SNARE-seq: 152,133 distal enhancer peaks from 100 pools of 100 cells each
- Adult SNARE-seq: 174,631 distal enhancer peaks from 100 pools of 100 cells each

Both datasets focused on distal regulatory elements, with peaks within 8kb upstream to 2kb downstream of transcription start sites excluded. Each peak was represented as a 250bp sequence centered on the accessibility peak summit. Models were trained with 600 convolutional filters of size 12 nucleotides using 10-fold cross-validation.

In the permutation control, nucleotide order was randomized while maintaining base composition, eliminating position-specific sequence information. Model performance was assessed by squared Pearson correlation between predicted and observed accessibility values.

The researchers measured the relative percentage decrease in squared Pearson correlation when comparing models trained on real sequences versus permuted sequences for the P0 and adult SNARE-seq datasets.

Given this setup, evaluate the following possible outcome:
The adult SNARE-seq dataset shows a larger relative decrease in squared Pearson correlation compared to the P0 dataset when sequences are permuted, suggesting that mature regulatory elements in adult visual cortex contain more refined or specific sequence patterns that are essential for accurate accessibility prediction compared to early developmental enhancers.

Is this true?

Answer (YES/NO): NO